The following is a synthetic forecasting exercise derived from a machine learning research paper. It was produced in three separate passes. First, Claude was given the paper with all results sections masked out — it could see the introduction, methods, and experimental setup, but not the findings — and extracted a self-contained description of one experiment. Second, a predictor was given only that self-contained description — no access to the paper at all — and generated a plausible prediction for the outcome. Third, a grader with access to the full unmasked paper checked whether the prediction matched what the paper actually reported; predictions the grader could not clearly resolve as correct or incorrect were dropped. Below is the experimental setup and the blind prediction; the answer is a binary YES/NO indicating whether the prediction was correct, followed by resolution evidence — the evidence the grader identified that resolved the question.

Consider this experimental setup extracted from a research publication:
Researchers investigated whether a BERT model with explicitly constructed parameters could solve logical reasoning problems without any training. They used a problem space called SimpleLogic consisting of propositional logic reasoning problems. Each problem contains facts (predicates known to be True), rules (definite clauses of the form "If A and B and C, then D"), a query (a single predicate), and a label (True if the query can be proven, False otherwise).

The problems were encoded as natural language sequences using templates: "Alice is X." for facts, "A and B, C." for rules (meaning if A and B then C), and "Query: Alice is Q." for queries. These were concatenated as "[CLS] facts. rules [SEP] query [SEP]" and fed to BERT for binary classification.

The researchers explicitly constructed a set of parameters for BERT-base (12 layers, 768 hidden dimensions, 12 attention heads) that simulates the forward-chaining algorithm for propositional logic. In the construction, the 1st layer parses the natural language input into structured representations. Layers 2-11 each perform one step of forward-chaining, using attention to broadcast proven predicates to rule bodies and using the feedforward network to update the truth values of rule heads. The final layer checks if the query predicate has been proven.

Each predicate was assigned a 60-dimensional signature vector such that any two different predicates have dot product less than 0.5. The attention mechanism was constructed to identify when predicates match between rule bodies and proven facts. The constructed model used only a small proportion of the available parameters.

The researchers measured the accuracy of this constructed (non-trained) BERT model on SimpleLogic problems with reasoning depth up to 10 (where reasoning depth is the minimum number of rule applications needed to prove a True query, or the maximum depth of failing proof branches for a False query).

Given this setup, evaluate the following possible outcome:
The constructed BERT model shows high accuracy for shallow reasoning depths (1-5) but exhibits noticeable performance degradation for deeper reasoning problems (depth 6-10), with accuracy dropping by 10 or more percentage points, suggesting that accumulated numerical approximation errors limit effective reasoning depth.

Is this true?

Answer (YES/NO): NO